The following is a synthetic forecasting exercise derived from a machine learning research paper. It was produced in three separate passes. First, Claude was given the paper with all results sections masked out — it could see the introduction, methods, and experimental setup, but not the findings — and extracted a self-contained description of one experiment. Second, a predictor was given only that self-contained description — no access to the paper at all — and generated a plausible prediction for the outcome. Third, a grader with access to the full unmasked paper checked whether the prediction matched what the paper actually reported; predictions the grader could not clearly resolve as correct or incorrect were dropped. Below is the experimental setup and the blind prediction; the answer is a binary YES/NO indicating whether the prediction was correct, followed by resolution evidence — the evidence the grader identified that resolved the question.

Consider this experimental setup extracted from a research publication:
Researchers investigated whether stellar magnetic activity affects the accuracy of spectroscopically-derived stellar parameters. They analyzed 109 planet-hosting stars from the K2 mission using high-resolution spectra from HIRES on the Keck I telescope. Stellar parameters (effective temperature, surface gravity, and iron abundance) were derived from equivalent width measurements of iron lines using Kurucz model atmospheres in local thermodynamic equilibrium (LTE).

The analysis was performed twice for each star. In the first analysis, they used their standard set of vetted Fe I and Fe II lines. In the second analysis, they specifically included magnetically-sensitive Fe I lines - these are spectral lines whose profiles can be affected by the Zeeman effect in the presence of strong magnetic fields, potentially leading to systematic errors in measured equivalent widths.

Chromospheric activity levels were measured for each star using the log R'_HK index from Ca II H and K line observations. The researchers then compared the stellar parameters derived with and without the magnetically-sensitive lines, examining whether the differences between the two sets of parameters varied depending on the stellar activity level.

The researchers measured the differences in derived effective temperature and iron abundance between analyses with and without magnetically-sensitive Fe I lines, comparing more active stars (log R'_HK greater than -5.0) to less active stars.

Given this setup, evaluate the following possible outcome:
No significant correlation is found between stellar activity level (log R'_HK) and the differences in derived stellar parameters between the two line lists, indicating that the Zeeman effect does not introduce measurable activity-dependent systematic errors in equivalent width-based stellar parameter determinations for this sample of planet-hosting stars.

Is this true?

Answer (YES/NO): YES